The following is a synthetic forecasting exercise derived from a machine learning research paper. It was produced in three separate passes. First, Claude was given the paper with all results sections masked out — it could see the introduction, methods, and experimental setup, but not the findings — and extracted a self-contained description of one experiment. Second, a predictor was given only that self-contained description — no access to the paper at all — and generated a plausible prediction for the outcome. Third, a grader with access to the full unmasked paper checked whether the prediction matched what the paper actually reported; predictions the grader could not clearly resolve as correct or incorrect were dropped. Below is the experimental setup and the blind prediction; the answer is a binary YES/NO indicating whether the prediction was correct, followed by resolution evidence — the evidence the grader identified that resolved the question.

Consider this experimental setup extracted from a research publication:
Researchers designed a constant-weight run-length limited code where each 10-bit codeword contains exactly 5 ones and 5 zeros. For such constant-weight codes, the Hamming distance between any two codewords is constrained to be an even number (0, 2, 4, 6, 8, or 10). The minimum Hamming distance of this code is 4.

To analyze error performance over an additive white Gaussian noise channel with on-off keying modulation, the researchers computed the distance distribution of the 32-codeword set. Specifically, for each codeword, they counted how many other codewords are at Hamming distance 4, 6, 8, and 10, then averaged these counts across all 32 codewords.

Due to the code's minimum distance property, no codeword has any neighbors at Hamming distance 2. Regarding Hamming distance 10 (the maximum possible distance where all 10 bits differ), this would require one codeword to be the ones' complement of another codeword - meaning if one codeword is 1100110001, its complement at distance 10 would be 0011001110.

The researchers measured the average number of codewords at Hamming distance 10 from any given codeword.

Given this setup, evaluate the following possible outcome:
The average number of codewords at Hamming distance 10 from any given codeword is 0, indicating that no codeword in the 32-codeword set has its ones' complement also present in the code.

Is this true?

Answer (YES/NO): YES